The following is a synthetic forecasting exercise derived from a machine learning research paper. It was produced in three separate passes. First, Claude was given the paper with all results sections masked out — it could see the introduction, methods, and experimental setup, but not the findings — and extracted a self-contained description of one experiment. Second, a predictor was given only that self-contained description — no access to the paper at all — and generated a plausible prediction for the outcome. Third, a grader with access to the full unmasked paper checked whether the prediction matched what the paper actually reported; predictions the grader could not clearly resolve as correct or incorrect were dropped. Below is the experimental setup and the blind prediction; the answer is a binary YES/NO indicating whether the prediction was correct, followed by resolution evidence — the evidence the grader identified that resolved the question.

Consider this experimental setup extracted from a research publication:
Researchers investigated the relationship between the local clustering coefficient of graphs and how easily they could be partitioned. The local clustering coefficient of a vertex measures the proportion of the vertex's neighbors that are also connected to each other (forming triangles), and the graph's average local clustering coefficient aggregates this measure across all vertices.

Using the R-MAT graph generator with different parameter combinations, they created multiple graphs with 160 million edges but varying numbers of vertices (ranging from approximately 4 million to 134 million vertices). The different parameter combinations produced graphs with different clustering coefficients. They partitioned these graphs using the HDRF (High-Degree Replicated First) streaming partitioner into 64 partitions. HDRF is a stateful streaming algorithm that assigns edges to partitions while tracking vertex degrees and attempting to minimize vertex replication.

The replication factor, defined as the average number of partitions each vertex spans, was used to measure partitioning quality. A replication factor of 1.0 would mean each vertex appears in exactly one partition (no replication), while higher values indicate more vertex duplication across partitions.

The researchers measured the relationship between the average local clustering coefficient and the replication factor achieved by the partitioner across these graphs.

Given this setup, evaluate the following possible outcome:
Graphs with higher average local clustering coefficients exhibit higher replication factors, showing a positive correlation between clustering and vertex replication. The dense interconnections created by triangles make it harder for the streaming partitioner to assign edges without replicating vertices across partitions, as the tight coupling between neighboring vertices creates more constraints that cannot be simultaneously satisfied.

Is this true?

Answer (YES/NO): NO